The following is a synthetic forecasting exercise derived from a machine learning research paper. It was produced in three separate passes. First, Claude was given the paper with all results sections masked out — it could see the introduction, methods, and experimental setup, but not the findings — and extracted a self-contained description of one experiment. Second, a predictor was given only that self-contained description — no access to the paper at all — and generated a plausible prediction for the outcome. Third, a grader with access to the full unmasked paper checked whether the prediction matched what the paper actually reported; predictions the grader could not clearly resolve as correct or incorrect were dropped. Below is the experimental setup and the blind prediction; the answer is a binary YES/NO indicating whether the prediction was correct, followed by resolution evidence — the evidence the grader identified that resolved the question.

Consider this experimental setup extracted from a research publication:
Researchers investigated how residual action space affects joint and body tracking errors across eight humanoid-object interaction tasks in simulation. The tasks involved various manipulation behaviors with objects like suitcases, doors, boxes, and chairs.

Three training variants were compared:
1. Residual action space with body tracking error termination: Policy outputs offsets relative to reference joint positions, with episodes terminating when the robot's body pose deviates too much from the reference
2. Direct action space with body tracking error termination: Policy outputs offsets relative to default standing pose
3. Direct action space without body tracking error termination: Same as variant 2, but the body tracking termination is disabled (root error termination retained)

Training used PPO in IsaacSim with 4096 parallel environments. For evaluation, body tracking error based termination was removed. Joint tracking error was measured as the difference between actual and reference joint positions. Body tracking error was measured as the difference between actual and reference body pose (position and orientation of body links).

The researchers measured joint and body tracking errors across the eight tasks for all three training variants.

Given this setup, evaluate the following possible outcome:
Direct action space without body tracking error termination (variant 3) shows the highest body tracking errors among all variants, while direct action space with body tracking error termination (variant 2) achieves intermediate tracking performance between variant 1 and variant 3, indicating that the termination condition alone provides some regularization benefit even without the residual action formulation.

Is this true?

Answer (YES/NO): YES